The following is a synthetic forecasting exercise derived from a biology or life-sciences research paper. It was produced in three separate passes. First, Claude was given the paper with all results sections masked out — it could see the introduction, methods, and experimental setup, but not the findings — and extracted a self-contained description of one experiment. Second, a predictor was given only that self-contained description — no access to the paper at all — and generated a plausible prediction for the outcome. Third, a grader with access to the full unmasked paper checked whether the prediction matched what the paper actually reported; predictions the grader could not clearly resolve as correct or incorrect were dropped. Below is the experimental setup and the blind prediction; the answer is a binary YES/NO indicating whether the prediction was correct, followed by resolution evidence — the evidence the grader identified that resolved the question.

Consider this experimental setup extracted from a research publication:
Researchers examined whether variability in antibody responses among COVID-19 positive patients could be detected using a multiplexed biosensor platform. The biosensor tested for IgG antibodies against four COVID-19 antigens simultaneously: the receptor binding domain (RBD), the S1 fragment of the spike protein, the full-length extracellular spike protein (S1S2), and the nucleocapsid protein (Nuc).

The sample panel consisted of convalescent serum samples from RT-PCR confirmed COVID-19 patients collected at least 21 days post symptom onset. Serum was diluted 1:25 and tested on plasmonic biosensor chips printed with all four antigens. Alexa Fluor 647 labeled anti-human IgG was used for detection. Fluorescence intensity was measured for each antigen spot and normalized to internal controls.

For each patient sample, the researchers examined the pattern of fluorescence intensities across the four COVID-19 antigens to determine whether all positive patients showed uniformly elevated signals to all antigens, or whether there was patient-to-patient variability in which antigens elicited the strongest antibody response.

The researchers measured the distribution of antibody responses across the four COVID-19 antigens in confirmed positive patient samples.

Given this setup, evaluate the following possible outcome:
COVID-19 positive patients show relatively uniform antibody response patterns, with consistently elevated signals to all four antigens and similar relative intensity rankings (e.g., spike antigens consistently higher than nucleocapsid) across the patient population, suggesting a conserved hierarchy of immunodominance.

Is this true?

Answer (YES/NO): NO